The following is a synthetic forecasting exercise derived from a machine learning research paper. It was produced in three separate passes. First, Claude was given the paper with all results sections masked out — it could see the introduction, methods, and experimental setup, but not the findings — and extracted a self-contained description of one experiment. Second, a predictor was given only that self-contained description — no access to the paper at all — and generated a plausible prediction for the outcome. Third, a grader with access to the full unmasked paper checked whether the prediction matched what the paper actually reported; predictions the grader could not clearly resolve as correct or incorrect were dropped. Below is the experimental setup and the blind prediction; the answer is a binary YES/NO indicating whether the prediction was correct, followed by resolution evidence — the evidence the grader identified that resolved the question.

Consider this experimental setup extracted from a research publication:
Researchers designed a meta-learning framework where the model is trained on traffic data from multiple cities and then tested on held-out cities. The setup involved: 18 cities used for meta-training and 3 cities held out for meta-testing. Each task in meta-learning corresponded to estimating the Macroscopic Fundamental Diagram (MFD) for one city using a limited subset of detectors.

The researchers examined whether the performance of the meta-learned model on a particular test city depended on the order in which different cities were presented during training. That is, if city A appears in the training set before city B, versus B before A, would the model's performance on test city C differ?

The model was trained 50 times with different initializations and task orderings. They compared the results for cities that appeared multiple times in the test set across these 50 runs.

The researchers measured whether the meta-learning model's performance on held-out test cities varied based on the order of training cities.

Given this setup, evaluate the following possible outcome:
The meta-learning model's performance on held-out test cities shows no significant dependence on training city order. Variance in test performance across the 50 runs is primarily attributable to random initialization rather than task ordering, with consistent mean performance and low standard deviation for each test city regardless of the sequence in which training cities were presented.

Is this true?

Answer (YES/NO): NO